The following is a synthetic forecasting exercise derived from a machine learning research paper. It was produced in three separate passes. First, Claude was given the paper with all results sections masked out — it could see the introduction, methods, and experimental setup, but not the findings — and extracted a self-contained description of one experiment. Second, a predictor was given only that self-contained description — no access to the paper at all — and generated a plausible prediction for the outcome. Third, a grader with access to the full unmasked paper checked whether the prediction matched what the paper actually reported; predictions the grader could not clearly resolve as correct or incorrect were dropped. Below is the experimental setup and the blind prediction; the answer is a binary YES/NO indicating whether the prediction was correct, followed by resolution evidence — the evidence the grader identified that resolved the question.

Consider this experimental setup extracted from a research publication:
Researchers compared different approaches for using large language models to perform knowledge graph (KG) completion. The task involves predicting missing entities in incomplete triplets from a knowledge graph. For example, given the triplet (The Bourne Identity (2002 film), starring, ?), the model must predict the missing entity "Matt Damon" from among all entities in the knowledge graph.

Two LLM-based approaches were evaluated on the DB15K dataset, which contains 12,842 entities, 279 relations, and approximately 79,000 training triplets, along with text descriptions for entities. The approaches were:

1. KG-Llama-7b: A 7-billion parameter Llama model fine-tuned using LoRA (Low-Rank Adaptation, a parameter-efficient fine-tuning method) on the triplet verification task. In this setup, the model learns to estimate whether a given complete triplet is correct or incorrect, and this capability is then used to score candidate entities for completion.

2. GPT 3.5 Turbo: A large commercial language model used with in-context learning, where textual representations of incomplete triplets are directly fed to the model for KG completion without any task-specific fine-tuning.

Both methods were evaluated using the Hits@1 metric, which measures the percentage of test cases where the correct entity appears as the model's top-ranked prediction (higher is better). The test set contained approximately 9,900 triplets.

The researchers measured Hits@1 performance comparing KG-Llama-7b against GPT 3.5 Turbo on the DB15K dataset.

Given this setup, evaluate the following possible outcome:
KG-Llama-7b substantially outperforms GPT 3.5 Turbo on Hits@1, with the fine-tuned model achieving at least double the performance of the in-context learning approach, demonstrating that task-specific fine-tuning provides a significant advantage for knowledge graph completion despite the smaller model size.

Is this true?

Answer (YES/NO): NO